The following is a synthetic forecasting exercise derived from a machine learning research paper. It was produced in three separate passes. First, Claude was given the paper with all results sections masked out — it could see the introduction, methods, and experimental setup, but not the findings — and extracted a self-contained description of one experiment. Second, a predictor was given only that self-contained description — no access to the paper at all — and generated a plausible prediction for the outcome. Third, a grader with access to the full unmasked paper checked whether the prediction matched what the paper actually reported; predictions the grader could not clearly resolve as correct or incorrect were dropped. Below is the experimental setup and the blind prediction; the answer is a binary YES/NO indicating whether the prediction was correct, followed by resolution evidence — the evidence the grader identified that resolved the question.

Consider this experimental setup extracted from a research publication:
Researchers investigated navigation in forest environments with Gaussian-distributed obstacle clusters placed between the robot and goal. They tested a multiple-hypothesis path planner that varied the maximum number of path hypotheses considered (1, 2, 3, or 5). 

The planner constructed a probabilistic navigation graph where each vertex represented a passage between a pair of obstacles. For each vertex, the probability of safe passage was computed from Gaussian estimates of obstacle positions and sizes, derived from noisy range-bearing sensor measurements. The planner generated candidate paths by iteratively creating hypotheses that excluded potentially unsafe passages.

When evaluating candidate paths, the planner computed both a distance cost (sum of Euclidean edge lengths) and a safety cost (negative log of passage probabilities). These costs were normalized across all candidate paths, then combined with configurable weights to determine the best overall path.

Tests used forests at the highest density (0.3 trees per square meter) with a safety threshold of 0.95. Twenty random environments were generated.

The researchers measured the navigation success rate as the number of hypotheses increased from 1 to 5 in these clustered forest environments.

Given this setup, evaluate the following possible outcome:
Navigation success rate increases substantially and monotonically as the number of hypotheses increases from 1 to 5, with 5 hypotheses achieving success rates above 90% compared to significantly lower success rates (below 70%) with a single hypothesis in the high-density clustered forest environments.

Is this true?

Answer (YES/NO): NO